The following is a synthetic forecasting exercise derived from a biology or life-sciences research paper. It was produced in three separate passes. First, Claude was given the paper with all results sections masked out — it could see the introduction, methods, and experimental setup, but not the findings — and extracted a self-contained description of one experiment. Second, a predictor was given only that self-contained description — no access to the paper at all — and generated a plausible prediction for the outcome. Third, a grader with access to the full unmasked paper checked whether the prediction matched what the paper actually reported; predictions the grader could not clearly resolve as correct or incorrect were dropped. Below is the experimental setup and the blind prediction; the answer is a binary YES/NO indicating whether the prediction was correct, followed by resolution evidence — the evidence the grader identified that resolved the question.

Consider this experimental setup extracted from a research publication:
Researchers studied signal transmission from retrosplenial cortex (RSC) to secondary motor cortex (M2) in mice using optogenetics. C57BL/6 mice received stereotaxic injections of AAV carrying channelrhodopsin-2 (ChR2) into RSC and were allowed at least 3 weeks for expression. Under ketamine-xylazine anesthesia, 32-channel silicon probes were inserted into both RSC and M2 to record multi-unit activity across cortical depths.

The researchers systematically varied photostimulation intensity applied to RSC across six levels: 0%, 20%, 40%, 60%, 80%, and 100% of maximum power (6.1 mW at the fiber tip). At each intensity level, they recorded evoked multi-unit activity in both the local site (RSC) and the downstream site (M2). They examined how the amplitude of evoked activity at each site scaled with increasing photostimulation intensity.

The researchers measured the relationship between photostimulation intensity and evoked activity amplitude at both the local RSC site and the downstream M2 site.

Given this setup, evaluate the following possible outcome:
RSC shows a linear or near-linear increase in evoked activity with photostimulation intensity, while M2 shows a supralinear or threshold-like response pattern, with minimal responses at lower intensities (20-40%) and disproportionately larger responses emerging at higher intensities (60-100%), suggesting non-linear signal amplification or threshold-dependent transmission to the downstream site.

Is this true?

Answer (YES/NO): NO